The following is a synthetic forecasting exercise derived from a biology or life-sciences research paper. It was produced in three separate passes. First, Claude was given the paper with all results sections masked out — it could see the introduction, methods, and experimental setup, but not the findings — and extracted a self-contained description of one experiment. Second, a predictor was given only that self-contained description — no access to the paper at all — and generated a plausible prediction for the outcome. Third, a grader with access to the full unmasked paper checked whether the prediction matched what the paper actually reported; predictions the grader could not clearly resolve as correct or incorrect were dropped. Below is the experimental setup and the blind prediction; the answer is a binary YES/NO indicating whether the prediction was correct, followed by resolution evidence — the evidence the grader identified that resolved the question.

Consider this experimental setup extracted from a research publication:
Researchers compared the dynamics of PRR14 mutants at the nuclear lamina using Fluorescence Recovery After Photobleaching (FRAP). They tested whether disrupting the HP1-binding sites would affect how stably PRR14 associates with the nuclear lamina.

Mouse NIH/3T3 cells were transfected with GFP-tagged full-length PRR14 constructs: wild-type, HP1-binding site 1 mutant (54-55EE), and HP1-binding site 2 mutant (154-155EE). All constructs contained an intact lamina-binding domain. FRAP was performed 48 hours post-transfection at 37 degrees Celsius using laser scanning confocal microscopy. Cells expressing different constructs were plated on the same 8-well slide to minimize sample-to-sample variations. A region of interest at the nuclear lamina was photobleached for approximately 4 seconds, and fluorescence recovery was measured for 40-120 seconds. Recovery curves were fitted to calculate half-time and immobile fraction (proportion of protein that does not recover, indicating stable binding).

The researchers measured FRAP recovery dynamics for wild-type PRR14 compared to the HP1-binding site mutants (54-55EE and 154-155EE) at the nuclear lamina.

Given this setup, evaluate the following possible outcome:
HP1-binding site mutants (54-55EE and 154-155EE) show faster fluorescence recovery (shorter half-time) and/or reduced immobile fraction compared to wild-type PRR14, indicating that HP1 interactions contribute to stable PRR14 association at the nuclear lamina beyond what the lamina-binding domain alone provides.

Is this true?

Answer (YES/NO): NO